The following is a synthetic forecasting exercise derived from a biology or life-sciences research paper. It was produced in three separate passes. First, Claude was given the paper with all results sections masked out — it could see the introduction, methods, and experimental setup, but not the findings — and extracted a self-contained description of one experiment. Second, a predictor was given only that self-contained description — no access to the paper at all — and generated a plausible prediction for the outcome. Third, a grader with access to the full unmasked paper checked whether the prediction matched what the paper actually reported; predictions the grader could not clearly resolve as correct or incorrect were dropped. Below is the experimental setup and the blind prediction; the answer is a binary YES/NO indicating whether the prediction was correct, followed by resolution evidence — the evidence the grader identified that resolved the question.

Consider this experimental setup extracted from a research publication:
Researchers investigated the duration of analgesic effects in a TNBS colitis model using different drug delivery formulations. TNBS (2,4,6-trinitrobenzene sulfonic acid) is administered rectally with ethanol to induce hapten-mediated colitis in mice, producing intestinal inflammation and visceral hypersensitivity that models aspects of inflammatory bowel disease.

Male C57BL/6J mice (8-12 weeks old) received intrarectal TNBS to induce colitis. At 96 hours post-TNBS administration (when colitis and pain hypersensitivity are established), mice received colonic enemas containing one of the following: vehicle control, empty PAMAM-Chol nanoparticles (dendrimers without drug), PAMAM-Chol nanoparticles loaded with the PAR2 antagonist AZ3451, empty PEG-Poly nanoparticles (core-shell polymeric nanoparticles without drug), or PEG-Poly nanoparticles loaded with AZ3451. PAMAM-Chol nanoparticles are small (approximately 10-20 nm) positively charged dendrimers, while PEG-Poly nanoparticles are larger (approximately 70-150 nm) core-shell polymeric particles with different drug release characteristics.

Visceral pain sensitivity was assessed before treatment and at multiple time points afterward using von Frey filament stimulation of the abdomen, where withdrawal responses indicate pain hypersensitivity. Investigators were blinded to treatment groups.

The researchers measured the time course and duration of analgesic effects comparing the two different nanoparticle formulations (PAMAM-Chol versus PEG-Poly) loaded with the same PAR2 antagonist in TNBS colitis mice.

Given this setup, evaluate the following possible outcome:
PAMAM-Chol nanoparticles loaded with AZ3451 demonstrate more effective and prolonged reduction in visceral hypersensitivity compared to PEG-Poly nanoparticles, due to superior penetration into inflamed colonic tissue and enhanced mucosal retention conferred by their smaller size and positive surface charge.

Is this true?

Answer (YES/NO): NO